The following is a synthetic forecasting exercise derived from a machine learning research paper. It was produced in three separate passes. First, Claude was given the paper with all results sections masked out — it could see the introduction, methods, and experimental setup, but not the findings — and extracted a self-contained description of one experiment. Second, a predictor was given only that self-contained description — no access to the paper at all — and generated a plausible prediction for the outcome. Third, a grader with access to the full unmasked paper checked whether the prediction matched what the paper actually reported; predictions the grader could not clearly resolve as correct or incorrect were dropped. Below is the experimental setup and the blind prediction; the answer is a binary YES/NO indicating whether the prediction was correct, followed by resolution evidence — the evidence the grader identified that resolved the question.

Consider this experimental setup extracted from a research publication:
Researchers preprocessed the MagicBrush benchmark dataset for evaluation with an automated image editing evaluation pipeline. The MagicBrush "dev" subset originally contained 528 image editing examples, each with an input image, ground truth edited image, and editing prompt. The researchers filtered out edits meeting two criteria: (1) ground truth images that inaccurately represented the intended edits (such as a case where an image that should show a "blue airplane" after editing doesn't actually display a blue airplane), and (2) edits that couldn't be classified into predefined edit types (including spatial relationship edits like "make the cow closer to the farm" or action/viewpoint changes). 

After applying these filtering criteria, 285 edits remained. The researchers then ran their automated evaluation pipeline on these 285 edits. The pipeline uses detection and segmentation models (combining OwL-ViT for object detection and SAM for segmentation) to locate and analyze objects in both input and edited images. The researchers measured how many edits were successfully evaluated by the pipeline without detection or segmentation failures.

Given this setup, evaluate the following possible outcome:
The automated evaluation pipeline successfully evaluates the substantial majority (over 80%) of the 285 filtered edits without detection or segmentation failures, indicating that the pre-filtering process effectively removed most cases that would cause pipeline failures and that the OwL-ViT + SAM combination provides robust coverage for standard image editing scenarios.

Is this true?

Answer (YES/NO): YES